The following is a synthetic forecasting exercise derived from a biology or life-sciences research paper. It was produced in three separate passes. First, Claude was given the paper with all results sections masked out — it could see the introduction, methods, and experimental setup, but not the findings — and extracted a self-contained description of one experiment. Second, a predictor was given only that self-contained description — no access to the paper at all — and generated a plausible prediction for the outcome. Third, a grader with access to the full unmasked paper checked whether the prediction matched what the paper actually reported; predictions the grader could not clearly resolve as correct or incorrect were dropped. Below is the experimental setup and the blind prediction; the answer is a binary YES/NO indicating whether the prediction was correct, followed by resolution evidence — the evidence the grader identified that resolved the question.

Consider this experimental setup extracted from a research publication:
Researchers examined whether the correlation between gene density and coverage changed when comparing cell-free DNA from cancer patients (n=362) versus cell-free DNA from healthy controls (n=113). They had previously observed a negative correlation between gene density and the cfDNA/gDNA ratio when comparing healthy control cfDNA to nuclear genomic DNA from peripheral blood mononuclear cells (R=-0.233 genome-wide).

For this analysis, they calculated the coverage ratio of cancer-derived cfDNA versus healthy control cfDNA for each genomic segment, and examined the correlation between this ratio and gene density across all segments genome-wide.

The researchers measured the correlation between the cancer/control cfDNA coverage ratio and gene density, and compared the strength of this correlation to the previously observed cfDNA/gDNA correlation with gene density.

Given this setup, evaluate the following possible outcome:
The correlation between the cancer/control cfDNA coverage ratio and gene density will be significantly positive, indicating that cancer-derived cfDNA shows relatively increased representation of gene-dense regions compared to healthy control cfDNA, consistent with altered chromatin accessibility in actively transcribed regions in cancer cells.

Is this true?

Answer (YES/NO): NO